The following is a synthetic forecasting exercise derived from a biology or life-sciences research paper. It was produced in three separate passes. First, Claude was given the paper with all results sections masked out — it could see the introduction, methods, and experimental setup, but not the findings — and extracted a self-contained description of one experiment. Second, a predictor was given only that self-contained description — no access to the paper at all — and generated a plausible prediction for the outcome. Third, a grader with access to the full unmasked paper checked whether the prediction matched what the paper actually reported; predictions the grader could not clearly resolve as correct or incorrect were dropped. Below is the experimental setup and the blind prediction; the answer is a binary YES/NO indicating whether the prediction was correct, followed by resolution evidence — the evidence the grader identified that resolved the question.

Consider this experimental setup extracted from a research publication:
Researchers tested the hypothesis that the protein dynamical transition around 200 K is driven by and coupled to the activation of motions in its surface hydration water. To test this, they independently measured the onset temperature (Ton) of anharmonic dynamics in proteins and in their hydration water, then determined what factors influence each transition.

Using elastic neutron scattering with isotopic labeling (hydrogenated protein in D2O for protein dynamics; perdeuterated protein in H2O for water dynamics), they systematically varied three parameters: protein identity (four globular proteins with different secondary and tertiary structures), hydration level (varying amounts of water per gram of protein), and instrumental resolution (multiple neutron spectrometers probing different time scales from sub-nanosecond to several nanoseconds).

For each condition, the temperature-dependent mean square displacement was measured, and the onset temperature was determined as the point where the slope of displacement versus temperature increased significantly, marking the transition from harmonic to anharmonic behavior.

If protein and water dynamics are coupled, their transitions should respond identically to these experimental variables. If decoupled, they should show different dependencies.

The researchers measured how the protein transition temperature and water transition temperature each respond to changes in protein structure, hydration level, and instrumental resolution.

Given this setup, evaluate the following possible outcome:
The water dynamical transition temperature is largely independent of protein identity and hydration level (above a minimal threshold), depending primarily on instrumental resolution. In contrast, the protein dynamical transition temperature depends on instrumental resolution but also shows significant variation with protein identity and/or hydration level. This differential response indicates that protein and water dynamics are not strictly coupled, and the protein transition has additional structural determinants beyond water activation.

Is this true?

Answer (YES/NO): NO